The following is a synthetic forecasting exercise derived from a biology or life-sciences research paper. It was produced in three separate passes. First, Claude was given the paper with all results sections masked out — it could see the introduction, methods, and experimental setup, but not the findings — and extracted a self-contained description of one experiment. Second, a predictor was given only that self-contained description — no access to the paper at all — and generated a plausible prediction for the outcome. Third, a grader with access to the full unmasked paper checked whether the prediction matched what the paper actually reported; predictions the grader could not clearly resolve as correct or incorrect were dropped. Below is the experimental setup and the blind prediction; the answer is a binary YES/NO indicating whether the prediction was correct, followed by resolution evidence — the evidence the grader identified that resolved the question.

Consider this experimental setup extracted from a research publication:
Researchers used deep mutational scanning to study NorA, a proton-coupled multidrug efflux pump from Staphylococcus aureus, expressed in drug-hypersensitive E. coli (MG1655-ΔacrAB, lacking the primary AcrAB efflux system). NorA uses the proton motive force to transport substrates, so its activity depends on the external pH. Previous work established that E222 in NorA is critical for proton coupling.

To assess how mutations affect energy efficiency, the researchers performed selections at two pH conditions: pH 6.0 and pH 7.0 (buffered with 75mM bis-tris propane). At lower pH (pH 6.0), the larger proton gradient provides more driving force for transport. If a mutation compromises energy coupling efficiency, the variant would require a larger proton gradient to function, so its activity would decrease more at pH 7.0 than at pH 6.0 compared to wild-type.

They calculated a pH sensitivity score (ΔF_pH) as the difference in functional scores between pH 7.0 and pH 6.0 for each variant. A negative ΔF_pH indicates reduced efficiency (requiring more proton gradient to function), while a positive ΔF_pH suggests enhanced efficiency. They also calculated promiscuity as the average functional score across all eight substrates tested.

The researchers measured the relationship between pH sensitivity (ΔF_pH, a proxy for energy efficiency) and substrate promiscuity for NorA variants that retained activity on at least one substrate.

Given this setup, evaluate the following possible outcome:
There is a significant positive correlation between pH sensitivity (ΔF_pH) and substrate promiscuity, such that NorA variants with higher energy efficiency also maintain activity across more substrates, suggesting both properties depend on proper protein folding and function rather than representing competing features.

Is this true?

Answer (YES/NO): YES